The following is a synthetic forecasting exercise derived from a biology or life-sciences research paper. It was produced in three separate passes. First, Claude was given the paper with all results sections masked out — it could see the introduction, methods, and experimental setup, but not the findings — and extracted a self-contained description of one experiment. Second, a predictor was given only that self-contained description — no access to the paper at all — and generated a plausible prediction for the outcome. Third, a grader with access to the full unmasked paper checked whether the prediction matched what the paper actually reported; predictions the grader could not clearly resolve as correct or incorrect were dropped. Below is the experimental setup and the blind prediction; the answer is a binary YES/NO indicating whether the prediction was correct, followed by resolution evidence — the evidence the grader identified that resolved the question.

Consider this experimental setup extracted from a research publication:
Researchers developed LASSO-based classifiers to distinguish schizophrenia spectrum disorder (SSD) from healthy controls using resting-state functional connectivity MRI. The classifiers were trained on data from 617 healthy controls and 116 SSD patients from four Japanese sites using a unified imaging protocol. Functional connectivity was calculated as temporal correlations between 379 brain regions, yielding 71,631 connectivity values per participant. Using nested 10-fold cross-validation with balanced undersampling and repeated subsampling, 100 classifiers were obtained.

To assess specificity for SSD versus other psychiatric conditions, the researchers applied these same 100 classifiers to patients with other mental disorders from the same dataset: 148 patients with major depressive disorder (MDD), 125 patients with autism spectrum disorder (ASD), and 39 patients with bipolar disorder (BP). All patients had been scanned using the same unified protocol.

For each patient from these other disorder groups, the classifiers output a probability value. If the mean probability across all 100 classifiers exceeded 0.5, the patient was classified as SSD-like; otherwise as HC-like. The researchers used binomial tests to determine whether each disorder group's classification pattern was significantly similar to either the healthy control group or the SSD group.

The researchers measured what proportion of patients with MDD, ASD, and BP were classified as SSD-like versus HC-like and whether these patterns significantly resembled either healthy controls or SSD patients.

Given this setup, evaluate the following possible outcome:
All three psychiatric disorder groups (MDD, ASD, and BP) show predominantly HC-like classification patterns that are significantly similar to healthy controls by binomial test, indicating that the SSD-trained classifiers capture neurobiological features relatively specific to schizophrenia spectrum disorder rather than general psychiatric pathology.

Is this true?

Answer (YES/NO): NO